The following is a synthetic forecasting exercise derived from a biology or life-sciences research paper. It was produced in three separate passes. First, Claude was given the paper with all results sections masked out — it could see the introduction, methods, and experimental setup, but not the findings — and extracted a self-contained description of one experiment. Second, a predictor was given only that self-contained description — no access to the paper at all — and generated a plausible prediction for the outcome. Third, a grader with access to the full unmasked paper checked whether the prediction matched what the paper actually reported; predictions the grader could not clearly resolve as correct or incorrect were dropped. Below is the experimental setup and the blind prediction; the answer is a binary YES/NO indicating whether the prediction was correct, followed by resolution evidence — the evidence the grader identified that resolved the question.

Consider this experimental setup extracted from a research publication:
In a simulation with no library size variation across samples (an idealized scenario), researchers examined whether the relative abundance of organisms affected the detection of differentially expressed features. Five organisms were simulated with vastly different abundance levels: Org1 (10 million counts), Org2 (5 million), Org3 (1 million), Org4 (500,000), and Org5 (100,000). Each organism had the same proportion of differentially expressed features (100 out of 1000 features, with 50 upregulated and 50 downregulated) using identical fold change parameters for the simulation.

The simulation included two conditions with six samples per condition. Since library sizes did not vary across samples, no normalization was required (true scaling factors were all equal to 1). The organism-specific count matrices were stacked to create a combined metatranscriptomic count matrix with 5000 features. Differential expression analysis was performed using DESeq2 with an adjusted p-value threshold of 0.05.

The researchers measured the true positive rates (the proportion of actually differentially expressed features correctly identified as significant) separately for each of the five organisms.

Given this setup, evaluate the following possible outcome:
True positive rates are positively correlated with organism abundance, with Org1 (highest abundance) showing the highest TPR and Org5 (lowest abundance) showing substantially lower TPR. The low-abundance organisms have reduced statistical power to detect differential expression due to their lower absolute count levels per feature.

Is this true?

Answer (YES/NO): YES